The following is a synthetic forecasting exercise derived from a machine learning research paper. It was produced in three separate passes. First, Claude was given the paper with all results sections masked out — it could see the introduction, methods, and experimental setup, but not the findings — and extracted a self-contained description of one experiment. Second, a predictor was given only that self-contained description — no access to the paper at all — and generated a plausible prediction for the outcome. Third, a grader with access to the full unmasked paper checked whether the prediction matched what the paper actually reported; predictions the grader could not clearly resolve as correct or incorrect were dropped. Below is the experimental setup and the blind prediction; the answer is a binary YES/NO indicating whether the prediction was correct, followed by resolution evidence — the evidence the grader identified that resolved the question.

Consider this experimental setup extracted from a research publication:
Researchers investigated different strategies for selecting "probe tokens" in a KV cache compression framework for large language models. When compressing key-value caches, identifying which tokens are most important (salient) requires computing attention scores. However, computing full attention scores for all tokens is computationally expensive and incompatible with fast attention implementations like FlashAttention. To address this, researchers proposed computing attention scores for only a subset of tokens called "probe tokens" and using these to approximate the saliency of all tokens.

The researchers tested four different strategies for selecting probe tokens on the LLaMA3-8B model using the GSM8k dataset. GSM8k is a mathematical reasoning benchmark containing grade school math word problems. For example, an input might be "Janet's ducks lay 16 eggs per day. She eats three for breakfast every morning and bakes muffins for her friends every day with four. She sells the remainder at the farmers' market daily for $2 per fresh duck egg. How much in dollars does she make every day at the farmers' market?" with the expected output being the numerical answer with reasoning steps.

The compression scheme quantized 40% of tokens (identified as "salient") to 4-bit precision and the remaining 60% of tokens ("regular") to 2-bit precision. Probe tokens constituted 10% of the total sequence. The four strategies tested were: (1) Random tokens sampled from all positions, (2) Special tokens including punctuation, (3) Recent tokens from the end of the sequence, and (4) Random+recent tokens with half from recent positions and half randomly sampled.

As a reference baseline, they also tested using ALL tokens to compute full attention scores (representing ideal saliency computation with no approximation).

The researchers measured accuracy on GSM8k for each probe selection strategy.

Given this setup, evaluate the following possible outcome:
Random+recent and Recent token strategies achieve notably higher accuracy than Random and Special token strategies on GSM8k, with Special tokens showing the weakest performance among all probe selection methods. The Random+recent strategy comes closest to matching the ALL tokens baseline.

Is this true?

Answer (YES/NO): YES